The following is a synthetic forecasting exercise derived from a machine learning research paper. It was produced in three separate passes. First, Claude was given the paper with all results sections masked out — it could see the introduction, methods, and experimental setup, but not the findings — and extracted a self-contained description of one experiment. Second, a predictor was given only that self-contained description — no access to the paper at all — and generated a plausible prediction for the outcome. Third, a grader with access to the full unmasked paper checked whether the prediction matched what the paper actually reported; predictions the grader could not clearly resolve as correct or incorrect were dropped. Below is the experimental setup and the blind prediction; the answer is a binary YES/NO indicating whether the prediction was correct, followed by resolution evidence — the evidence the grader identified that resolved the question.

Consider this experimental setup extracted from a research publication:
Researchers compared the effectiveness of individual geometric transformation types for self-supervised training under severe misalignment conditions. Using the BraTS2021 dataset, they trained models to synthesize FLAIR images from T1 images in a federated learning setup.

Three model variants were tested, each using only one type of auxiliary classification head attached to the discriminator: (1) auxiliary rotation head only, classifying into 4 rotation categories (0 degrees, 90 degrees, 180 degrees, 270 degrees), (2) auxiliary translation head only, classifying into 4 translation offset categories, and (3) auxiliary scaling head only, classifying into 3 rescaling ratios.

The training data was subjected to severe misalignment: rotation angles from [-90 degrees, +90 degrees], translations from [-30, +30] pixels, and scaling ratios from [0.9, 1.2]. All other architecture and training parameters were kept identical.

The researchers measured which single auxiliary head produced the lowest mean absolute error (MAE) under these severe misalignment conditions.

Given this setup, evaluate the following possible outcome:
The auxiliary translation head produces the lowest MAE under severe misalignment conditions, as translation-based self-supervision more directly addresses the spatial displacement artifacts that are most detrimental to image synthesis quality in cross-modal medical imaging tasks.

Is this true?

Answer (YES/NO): NO